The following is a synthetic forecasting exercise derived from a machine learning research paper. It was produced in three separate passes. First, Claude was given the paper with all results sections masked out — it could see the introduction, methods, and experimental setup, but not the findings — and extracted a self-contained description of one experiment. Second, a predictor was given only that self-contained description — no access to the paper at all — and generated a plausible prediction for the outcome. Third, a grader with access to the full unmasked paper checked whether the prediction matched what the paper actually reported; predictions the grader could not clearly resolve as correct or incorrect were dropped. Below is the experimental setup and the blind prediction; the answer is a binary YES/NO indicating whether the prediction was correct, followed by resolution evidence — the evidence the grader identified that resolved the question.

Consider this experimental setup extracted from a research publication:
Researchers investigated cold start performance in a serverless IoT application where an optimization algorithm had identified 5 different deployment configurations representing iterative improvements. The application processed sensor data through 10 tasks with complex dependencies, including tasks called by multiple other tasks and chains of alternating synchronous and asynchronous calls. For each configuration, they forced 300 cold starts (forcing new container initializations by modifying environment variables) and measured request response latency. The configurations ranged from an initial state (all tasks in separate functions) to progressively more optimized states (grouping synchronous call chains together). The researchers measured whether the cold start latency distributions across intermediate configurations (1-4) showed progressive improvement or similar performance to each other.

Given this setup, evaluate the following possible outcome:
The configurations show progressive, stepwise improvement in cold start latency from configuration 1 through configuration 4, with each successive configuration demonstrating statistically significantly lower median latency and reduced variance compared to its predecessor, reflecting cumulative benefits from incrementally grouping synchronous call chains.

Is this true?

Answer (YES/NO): NO